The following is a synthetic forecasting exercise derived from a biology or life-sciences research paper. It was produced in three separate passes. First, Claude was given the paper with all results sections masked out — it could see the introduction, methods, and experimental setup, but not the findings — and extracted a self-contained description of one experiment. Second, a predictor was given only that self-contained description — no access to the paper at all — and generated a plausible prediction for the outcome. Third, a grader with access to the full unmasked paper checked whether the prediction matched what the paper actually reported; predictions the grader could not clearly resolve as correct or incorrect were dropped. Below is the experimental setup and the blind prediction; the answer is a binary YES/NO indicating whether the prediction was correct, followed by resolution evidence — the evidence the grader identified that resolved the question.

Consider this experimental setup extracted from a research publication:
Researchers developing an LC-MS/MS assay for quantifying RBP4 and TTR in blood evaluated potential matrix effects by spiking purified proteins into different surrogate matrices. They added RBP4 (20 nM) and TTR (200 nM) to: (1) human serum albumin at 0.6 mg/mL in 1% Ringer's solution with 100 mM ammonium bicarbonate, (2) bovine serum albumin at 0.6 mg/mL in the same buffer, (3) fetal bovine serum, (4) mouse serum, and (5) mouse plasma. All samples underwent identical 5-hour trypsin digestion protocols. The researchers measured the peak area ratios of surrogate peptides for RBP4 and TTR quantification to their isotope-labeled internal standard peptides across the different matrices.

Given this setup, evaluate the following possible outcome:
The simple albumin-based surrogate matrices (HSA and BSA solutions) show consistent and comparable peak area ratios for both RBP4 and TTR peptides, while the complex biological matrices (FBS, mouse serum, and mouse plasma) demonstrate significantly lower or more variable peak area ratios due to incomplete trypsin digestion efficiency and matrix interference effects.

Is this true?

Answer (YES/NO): NO